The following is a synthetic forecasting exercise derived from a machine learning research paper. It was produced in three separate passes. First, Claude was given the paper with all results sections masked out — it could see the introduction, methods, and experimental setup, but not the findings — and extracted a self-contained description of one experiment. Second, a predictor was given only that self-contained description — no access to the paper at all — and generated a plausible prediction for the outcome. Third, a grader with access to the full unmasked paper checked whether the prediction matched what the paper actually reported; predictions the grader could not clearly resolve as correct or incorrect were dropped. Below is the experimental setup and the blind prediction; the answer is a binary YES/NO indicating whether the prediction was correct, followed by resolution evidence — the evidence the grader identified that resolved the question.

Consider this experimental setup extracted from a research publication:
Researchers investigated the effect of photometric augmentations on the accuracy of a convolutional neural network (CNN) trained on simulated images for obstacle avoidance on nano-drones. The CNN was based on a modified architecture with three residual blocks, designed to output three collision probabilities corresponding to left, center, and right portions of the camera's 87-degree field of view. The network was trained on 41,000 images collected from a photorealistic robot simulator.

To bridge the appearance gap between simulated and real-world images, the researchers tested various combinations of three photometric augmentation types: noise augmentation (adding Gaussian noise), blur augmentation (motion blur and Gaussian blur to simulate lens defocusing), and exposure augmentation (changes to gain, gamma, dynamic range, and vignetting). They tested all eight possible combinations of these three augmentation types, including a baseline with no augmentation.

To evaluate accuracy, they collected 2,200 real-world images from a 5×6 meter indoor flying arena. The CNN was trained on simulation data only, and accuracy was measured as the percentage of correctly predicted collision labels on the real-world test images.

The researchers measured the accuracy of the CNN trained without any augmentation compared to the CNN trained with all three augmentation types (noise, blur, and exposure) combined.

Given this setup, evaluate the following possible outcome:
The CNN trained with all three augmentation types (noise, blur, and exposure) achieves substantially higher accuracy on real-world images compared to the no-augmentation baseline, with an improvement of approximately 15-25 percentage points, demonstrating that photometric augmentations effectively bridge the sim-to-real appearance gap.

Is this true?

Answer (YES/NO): YES